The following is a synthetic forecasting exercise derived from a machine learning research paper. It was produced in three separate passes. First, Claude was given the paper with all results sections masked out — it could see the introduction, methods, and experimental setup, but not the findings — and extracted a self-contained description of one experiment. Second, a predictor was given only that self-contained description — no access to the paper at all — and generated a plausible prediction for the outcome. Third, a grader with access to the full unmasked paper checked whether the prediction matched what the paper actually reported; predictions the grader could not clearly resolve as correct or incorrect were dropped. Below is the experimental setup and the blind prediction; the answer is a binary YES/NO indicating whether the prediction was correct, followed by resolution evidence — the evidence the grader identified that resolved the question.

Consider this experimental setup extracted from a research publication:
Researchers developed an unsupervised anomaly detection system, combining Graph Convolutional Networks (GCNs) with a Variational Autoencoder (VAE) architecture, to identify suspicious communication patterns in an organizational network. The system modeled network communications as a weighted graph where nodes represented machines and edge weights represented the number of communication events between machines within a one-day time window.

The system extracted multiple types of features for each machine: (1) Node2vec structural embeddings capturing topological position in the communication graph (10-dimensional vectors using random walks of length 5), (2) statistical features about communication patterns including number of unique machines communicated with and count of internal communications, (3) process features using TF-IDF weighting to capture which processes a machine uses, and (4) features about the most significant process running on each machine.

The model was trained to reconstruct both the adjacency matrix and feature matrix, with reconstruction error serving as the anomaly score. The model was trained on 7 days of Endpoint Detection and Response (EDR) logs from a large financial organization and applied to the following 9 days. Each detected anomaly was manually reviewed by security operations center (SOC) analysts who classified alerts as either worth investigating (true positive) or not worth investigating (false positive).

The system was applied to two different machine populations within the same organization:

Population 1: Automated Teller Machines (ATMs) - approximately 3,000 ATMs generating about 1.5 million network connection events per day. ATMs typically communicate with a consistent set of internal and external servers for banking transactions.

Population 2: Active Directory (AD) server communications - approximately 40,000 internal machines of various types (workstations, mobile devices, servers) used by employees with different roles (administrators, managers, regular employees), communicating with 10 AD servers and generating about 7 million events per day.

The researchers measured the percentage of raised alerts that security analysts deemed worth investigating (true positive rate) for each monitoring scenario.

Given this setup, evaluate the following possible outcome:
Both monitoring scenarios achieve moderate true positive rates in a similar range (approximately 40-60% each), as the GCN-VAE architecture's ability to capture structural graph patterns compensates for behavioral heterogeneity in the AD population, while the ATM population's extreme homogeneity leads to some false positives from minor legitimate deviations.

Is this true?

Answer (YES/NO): NO